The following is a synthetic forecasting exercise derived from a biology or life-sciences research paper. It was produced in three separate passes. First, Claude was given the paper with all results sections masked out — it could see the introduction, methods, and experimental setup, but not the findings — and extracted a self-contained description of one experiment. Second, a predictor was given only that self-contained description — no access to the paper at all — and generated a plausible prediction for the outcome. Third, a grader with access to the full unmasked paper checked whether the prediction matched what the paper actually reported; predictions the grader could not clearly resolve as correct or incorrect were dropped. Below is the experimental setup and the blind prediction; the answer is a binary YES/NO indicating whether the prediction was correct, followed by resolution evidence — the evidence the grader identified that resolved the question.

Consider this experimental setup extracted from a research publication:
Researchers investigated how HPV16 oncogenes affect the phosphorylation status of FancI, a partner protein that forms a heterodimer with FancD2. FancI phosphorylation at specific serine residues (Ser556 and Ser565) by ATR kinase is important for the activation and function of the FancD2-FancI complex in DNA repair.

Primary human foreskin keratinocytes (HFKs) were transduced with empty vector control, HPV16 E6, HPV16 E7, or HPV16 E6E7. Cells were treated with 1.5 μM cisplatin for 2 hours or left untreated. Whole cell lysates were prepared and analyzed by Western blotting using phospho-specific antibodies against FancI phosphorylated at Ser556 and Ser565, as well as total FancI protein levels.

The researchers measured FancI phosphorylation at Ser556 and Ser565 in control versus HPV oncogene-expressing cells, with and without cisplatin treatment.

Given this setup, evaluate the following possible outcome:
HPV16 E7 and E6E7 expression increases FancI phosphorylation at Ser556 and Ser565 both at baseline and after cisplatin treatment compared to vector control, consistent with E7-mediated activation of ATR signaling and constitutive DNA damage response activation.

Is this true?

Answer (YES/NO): NO